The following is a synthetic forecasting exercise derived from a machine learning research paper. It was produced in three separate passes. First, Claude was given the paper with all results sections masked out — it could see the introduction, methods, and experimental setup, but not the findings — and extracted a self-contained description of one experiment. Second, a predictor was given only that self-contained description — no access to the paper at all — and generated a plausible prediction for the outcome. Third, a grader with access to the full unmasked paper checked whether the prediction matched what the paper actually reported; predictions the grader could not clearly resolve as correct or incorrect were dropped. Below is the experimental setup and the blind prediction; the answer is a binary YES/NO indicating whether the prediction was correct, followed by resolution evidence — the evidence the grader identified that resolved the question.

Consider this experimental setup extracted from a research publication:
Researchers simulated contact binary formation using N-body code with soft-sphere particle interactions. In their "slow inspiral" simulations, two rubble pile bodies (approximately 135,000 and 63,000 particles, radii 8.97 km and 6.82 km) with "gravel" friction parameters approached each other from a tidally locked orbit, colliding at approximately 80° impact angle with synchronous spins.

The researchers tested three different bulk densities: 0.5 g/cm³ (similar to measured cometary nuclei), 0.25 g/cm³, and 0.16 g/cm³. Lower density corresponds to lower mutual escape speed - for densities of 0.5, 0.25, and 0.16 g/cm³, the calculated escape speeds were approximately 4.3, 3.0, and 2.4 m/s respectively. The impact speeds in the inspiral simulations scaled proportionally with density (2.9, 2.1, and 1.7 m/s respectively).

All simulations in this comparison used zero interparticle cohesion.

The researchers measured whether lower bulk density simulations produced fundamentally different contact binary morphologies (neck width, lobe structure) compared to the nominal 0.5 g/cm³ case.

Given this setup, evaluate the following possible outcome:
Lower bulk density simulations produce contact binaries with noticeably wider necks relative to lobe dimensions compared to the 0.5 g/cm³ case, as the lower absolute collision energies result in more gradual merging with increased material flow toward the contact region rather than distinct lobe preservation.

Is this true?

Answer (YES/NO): NO